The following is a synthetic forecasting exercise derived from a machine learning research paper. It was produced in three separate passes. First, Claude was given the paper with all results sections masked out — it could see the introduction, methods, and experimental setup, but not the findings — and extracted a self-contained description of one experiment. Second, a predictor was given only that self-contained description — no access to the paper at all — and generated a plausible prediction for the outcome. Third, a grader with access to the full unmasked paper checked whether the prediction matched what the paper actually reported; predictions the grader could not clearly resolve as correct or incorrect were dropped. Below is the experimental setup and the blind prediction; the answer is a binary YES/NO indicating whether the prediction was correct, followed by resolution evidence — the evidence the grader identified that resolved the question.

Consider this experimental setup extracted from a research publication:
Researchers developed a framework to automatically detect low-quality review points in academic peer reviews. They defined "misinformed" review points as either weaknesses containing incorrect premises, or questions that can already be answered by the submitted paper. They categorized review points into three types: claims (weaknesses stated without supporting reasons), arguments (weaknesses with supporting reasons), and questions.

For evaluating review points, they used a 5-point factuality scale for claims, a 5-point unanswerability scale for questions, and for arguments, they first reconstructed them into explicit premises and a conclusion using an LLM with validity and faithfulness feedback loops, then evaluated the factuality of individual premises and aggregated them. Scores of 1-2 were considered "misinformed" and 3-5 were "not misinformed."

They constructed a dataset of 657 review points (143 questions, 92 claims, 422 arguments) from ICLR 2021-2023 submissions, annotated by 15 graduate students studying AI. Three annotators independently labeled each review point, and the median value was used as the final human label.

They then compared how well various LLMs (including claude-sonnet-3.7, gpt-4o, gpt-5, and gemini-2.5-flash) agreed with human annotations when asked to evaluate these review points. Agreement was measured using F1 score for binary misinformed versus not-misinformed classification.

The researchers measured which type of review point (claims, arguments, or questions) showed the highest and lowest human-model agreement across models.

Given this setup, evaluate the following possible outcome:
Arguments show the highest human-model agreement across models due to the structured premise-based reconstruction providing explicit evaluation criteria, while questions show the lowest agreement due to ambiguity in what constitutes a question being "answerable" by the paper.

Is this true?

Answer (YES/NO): NO